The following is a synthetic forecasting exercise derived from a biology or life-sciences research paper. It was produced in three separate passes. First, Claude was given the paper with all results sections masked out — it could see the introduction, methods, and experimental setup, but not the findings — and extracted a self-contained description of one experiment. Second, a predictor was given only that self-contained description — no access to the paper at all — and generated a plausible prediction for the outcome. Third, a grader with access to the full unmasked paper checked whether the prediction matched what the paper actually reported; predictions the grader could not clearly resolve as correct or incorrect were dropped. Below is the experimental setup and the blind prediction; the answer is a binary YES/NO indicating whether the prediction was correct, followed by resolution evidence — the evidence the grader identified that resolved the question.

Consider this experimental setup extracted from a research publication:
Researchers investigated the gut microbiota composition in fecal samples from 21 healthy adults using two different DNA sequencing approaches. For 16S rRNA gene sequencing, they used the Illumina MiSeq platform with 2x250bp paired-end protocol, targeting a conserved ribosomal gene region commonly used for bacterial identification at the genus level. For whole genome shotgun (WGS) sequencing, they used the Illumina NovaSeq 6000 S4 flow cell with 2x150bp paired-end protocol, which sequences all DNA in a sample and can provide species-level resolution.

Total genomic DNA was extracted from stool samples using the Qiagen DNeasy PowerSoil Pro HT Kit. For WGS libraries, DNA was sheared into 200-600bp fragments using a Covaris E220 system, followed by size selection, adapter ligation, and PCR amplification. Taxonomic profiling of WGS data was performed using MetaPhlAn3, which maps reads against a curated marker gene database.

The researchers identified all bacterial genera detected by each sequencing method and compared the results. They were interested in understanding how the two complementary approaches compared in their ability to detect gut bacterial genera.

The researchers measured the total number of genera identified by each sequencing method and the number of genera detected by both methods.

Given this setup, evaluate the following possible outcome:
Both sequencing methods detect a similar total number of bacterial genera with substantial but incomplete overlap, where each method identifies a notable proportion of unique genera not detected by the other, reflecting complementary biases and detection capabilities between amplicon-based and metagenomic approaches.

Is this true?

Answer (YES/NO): YES